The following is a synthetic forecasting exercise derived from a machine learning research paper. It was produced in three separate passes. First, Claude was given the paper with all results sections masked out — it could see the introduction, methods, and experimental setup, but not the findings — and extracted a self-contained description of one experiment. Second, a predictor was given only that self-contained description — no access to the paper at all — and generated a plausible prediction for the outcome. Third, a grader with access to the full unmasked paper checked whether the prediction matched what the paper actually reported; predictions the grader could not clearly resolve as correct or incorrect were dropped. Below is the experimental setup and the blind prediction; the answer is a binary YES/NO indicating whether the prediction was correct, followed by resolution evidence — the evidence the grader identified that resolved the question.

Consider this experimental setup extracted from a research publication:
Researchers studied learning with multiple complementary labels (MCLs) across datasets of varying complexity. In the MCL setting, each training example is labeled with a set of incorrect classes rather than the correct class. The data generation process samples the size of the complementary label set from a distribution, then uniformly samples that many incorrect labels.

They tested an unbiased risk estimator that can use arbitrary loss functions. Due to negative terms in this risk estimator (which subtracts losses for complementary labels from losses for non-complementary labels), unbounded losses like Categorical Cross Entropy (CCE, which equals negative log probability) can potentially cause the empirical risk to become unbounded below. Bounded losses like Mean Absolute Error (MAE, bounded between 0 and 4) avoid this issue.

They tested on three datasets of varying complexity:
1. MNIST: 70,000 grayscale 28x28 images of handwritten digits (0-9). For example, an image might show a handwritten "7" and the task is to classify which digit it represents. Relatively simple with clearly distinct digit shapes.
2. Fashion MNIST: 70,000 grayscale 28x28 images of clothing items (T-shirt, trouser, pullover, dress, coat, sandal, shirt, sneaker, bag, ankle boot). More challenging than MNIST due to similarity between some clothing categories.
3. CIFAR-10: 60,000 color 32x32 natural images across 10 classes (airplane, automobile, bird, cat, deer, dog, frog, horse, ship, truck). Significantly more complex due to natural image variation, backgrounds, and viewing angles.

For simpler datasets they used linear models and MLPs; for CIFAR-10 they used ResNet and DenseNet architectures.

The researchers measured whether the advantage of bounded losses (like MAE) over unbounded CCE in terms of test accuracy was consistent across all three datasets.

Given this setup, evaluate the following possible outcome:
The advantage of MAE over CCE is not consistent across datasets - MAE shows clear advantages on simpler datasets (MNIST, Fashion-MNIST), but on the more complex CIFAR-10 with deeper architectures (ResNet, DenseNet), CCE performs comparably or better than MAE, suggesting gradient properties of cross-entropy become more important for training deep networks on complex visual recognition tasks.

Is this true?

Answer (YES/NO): NO